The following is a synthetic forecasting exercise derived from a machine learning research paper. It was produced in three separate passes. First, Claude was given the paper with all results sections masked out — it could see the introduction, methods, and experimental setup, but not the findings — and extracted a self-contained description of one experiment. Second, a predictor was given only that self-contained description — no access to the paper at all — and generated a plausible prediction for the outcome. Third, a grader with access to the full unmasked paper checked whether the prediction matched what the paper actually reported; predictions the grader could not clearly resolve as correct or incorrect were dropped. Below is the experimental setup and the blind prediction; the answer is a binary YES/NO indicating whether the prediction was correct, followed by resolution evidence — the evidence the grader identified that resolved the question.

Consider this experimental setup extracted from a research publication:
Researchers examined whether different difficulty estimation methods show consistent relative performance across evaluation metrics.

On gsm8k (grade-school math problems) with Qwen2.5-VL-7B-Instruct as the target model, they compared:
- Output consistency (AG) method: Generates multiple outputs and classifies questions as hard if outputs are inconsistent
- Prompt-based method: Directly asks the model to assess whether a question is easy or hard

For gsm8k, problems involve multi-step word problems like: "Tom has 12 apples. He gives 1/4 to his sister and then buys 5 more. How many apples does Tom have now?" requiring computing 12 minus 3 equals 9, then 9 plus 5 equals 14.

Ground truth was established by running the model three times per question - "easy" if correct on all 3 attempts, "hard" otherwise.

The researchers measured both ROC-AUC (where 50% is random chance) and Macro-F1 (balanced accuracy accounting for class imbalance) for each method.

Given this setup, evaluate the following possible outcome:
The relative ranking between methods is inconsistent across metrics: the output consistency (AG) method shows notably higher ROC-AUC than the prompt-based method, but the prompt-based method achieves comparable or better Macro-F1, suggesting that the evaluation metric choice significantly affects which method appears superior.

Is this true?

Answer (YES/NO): NO